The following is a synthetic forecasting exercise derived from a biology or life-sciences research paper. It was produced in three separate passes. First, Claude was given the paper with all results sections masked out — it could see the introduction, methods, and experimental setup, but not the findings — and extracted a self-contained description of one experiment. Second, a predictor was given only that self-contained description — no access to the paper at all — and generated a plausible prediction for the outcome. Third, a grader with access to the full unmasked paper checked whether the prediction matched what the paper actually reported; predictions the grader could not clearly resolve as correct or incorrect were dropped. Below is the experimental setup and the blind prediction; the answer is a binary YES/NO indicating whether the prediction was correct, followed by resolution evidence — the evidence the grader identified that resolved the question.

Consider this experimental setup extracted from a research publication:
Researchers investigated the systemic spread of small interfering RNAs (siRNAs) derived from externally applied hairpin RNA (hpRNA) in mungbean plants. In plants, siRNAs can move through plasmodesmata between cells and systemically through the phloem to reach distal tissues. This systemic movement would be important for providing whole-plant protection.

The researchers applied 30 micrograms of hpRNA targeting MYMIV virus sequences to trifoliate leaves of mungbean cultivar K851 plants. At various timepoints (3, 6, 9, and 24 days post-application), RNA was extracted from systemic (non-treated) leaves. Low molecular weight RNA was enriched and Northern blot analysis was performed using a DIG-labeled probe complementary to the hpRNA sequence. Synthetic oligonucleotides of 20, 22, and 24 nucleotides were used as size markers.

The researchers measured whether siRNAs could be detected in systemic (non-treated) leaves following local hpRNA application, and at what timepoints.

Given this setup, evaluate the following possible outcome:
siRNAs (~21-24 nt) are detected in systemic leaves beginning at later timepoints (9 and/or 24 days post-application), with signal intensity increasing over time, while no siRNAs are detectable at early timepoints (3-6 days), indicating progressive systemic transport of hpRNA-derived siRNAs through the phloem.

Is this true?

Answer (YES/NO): NO